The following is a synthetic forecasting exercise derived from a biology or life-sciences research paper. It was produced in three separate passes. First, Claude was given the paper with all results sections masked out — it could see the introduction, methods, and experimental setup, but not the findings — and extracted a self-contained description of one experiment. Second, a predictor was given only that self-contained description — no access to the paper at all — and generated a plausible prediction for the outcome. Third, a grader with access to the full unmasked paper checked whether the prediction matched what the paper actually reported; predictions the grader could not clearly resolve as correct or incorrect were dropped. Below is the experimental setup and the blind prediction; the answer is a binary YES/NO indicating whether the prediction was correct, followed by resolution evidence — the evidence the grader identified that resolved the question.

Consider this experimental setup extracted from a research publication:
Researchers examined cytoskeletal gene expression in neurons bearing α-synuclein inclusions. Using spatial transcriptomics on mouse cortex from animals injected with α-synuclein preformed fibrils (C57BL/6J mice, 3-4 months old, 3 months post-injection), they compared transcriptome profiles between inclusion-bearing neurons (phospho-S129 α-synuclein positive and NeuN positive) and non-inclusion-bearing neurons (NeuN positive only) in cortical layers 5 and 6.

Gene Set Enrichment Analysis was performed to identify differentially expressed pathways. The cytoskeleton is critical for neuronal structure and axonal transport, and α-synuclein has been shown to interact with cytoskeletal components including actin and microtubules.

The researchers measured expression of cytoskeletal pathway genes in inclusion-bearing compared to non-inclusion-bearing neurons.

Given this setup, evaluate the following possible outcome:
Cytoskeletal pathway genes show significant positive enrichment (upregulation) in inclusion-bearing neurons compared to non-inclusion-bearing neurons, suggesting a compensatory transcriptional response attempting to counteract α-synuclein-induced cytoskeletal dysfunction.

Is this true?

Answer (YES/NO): NO